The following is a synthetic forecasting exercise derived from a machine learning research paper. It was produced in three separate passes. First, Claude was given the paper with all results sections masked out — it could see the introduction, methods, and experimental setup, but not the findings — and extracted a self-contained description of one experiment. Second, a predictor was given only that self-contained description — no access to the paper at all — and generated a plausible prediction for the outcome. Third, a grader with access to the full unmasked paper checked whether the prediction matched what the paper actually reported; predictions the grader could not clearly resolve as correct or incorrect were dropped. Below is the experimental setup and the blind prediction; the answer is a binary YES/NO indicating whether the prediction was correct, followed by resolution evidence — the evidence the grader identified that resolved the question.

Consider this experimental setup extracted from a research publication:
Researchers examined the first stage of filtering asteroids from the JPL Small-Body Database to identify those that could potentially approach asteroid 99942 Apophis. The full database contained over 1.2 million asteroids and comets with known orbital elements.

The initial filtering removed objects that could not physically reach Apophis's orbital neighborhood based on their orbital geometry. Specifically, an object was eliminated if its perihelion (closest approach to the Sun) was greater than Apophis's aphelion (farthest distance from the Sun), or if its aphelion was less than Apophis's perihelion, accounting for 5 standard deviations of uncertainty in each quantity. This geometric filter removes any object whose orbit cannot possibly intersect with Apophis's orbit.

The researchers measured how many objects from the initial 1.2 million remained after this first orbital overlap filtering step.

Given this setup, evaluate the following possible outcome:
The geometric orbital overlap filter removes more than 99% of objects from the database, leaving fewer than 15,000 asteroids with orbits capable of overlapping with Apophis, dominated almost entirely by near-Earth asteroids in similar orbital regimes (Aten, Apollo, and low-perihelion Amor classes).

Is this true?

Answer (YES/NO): NO